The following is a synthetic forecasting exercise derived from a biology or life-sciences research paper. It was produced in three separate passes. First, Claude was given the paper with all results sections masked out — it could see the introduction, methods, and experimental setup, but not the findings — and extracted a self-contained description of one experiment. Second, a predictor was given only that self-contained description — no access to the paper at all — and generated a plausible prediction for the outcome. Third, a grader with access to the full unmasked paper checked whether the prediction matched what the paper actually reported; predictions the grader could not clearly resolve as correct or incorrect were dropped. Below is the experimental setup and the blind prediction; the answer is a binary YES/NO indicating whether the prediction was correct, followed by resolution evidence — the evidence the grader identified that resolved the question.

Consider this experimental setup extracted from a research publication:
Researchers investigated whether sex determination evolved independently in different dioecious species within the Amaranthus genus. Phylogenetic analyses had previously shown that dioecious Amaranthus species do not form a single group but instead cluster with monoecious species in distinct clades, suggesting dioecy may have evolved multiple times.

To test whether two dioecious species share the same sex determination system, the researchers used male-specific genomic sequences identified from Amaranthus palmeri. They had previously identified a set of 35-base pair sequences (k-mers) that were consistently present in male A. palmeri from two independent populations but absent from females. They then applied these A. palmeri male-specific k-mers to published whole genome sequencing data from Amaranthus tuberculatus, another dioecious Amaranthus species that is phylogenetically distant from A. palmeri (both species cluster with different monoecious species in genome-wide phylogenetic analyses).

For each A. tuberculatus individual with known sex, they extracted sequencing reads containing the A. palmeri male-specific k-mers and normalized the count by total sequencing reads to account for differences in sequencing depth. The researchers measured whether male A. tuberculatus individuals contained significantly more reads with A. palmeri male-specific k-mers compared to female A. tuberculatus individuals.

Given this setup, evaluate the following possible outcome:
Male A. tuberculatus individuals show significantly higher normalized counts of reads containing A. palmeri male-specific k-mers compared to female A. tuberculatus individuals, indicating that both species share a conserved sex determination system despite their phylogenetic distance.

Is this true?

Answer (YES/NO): NO